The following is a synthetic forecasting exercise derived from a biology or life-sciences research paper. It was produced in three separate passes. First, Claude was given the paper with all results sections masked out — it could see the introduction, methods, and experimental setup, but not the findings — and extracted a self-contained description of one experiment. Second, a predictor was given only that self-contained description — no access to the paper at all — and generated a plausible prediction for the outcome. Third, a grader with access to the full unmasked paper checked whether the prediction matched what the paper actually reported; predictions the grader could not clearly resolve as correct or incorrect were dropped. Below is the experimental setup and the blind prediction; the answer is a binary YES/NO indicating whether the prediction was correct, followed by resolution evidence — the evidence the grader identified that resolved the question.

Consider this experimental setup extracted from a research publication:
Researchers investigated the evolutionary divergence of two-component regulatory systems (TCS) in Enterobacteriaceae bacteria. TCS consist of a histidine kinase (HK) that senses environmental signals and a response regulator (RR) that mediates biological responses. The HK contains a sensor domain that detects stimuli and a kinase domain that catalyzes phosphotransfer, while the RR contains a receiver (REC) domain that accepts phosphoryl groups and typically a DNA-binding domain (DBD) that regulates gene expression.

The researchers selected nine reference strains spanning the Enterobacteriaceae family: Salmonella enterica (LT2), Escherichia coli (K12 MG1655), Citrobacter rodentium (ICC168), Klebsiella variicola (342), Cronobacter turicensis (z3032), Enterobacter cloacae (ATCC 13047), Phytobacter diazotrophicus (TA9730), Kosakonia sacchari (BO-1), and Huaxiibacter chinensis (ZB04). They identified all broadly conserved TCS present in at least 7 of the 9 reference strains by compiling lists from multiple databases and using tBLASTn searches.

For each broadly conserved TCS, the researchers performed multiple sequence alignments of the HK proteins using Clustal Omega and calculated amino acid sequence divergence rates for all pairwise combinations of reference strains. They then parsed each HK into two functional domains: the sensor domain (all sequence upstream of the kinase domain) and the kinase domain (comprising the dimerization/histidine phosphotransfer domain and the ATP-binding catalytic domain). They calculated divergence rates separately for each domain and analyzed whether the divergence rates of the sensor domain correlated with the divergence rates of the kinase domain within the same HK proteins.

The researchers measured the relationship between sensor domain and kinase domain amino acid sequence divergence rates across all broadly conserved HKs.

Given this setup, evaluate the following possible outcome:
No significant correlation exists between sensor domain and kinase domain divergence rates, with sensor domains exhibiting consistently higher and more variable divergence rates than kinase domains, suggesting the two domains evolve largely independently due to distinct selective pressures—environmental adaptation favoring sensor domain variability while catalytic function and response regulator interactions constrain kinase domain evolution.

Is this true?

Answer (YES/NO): NO